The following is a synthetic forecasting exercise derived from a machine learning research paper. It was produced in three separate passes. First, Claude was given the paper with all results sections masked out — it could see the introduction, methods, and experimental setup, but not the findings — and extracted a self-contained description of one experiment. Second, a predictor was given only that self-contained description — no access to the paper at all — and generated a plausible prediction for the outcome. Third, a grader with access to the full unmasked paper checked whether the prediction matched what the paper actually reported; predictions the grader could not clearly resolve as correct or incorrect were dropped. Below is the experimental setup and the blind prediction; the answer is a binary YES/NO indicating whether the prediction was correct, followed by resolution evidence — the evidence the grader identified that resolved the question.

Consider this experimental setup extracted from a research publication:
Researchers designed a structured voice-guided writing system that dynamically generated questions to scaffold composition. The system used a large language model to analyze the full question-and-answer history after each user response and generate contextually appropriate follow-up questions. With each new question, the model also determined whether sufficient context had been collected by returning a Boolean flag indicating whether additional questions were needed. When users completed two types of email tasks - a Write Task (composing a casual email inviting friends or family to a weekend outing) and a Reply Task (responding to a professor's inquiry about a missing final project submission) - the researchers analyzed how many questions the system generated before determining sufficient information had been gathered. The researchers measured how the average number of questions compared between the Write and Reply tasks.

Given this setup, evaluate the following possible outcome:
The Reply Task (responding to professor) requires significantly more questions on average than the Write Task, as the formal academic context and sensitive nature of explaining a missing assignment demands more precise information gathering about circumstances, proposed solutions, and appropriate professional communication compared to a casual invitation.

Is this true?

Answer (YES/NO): NO